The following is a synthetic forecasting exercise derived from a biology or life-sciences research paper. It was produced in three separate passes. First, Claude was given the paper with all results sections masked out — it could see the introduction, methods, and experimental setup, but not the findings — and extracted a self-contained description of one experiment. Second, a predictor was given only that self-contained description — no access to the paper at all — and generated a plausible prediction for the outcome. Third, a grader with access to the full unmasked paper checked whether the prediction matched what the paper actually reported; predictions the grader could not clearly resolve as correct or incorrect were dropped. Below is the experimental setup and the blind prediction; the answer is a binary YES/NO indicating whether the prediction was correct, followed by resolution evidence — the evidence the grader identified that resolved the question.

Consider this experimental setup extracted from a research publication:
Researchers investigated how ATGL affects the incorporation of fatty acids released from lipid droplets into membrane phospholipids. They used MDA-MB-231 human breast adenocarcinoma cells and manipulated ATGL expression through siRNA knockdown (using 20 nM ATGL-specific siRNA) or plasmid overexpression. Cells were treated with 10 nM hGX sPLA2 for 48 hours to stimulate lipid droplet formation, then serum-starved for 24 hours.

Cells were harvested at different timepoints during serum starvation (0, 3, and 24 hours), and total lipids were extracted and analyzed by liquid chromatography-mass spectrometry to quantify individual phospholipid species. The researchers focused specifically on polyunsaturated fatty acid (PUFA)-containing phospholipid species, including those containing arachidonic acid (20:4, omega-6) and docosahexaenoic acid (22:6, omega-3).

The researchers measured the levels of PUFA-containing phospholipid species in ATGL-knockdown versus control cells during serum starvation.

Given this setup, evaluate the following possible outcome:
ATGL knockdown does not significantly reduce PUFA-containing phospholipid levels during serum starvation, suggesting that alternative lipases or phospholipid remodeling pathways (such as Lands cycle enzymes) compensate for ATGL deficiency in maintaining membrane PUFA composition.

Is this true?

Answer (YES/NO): NO